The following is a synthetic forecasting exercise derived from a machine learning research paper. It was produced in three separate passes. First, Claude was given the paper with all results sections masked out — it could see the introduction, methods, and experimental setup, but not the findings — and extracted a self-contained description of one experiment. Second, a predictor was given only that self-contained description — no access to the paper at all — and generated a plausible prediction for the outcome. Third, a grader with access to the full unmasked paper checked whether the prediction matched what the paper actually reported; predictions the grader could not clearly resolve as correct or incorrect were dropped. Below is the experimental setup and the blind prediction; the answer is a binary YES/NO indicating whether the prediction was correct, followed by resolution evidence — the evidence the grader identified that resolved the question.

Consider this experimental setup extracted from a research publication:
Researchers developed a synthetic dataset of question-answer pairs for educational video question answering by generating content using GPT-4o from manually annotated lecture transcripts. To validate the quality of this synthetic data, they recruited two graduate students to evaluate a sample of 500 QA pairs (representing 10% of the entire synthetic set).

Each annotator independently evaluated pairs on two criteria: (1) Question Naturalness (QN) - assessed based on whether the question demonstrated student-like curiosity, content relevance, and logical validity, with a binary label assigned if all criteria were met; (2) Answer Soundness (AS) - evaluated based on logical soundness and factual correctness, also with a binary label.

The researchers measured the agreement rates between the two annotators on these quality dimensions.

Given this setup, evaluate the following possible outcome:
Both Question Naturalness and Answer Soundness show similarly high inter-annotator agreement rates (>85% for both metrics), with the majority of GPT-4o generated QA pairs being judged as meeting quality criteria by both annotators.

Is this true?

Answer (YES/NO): YES